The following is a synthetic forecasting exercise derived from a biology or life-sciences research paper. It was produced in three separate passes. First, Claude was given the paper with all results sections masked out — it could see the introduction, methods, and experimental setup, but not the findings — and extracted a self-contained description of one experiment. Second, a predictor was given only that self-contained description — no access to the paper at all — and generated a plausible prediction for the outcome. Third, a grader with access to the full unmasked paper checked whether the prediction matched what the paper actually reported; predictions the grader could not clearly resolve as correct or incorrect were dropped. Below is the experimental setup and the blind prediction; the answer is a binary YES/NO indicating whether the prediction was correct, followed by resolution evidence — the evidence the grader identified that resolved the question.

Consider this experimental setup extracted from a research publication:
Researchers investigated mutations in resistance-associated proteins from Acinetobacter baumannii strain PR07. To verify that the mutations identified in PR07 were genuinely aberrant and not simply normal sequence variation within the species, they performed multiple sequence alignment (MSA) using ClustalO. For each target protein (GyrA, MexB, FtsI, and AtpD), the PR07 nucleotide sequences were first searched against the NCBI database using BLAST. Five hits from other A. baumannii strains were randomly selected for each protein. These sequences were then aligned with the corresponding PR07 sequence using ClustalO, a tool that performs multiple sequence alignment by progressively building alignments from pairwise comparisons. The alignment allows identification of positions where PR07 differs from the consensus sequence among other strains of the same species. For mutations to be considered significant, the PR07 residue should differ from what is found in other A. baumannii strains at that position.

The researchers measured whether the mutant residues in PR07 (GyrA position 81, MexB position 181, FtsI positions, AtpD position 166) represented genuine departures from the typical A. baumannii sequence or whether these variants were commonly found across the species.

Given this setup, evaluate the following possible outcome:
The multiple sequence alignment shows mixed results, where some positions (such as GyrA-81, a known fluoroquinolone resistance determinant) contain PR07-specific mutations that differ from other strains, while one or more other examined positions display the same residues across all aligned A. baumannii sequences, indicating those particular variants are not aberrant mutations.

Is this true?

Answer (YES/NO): NO